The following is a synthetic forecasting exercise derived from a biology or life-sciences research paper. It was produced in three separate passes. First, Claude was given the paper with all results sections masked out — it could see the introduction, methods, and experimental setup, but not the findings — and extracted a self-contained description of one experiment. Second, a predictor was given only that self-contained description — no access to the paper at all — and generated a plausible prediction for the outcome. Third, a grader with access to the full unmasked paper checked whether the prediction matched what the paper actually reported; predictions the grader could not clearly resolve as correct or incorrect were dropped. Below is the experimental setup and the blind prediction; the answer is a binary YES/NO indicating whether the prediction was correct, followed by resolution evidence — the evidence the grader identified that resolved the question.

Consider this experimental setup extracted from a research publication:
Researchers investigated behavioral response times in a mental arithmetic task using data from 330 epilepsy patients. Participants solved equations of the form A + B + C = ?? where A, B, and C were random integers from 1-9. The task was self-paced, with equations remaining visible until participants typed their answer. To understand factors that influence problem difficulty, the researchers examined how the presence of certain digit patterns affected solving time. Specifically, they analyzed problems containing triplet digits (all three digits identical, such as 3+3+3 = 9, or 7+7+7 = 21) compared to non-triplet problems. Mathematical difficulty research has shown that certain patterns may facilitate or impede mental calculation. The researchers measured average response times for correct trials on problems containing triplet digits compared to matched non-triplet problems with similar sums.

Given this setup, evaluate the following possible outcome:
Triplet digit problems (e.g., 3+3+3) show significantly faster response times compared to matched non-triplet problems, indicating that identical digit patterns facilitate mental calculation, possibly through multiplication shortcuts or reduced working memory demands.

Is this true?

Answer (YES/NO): YES